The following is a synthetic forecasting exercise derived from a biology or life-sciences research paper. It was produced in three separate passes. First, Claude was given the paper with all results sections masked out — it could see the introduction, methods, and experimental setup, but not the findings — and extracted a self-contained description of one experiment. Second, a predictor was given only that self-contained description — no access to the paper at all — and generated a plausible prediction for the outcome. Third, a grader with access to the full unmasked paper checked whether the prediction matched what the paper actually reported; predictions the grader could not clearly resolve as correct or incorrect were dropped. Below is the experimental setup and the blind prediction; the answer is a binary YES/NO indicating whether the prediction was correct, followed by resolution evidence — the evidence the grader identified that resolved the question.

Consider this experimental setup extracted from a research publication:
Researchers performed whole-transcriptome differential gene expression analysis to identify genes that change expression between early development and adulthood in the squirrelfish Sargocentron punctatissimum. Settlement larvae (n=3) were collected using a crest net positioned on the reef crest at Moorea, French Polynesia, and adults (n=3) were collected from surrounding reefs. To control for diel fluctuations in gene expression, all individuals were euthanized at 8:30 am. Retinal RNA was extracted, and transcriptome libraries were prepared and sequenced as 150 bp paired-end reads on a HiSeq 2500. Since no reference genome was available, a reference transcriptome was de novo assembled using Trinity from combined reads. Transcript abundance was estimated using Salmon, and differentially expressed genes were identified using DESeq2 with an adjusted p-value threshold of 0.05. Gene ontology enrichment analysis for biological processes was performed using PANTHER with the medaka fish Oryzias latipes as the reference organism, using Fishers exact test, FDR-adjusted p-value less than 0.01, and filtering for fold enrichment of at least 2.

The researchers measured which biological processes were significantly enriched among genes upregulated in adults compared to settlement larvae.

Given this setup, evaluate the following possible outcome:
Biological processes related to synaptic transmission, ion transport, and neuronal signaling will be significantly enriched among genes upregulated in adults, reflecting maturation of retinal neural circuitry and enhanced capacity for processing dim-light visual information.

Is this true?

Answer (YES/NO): NO